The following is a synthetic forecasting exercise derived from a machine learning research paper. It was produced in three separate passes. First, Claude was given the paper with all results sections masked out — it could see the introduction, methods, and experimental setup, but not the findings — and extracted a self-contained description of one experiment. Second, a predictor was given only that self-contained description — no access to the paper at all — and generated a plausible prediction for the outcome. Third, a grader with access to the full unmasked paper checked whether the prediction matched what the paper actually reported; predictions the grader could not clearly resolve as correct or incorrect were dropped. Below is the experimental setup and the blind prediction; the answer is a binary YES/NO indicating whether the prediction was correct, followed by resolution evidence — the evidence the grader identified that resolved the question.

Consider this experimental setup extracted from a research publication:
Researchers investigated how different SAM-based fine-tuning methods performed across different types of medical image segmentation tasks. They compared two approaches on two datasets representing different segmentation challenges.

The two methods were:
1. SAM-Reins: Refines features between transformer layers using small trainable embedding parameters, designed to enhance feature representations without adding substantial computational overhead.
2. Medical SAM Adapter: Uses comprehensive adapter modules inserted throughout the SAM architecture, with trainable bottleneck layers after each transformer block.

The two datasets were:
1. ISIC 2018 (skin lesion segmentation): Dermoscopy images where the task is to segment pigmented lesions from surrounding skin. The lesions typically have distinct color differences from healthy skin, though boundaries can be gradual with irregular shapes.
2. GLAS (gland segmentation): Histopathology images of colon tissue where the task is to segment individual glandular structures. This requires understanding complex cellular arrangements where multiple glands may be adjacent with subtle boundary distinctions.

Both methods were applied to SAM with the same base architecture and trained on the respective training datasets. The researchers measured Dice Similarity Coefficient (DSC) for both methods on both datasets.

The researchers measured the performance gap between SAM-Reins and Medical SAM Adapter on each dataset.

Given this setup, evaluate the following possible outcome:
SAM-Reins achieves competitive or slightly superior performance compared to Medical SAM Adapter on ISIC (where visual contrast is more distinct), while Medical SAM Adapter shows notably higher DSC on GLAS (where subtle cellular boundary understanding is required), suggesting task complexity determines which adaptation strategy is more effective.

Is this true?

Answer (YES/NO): NO